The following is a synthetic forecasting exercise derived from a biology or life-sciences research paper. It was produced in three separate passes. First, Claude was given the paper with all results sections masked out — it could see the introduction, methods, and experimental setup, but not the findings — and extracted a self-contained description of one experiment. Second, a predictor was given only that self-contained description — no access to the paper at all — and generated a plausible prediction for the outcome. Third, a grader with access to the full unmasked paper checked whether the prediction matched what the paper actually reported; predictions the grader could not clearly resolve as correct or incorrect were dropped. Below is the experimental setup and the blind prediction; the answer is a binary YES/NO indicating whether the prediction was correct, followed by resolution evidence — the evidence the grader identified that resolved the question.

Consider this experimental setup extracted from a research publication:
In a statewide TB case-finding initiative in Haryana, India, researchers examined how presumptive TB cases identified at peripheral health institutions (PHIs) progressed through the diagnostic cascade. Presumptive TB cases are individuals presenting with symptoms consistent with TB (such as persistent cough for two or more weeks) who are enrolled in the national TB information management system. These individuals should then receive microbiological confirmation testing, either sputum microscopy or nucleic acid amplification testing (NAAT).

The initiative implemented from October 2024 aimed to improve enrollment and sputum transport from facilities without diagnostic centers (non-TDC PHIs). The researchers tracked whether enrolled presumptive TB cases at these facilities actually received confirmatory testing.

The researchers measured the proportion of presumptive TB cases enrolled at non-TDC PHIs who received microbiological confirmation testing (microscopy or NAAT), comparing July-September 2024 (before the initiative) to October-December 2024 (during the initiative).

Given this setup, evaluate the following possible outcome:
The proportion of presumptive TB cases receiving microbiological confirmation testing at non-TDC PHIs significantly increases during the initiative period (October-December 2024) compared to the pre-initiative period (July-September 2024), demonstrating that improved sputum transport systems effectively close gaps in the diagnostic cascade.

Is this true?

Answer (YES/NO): NO